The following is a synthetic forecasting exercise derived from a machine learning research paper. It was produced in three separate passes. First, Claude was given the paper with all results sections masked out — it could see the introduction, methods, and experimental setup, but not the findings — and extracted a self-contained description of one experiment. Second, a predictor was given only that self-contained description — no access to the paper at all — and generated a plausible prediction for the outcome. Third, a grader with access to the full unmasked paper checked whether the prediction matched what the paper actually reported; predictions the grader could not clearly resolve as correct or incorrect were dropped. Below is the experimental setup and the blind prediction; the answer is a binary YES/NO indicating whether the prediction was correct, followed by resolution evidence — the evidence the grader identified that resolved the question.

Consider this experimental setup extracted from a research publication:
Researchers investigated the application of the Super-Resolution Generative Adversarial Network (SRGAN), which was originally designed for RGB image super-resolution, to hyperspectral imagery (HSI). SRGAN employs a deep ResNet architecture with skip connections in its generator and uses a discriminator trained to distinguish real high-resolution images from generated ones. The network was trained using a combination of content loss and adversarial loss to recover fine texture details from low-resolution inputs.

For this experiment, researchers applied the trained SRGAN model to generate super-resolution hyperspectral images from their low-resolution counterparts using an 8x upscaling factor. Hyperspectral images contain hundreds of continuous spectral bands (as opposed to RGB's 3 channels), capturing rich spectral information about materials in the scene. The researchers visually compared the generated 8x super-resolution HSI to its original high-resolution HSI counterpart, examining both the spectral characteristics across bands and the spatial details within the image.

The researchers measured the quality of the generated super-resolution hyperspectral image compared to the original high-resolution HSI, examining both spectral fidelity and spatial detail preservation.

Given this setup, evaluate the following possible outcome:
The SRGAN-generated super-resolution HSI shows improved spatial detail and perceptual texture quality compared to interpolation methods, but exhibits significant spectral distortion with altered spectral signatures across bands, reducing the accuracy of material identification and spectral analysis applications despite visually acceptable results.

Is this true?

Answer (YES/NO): NO